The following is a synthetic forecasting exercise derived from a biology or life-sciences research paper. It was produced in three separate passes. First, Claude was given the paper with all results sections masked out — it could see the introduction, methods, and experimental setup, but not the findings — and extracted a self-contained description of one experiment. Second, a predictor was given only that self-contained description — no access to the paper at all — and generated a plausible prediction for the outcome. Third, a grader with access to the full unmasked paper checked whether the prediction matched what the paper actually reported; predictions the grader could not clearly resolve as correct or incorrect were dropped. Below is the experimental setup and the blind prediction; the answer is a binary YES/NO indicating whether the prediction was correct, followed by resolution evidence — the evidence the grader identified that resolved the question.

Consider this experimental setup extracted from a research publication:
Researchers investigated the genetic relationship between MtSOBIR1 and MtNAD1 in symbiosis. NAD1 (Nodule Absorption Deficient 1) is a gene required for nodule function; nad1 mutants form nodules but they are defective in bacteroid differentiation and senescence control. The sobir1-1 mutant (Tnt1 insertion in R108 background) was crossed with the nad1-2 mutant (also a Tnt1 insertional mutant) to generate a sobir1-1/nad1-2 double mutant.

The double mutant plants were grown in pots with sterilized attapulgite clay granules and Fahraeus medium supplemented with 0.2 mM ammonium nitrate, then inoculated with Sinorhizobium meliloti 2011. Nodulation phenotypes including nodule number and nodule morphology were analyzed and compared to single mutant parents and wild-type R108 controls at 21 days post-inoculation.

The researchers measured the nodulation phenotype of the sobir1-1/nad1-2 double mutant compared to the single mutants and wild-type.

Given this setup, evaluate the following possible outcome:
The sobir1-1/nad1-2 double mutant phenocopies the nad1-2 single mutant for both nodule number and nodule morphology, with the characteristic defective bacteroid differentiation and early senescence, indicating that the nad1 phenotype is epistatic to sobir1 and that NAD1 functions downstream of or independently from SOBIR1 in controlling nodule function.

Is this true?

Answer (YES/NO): YES